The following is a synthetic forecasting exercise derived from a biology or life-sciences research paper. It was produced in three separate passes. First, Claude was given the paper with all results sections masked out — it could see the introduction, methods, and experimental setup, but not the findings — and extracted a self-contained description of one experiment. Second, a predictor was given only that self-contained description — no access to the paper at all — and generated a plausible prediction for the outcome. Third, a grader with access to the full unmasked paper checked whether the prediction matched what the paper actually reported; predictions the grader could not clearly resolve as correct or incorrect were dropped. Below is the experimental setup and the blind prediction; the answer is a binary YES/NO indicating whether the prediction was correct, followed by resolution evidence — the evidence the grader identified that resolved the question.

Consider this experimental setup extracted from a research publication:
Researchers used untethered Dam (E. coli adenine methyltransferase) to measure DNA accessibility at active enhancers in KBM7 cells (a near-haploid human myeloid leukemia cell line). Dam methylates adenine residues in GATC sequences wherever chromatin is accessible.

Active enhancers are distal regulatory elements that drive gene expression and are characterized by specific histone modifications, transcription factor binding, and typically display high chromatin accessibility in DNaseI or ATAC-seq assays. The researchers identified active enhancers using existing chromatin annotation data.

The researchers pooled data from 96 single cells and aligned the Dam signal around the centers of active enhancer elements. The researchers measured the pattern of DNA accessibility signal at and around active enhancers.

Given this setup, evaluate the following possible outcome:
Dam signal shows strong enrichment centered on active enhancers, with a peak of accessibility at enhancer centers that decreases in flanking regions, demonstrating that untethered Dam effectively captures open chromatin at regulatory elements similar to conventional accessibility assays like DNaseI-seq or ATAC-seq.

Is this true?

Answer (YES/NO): YES